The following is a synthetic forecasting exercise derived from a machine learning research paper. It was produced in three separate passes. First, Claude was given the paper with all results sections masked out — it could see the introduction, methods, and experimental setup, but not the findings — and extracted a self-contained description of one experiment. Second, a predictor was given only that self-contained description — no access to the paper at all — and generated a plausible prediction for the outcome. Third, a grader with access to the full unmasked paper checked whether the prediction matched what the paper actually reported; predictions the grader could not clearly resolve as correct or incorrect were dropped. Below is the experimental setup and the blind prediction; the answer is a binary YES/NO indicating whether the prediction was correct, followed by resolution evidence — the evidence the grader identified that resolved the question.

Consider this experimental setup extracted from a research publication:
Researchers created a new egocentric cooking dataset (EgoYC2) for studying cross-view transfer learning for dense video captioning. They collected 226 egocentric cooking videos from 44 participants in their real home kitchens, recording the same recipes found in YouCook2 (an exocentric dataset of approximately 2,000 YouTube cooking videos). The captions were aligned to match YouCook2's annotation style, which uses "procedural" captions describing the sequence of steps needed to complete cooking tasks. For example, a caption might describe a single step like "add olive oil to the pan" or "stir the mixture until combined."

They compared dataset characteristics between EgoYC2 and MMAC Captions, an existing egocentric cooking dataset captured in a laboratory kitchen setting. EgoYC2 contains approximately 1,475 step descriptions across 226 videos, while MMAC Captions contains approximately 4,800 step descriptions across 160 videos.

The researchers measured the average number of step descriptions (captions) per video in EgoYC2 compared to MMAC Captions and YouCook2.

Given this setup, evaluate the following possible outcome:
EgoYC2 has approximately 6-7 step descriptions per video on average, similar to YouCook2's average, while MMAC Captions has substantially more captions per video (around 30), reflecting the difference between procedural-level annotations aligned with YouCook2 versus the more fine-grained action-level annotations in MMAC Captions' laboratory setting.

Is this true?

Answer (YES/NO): YES